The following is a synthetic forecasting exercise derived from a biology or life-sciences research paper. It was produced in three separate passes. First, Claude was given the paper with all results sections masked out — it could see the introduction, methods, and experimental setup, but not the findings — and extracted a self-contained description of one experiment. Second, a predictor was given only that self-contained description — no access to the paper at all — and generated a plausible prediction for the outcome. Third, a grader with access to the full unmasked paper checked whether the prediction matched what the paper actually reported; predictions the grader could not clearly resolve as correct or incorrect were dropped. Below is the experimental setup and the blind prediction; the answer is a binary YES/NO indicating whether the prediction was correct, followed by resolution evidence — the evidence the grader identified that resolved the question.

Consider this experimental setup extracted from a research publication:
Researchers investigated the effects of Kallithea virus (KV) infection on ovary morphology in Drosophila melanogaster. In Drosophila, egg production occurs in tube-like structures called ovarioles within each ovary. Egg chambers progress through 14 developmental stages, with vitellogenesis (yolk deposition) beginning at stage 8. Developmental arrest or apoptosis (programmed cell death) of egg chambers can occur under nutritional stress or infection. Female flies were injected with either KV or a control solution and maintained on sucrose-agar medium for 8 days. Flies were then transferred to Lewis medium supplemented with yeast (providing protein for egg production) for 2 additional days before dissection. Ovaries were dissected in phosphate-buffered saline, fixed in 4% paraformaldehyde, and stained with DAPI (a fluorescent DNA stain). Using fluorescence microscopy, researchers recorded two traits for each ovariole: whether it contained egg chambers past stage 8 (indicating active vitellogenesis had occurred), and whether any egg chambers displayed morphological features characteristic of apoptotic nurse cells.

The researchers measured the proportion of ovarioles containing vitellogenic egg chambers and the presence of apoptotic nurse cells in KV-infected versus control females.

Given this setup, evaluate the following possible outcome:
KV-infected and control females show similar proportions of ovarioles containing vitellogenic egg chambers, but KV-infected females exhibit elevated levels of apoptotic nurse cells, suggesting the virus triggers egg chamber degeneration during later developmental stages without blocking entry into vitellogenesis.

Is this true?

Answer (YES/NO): NO